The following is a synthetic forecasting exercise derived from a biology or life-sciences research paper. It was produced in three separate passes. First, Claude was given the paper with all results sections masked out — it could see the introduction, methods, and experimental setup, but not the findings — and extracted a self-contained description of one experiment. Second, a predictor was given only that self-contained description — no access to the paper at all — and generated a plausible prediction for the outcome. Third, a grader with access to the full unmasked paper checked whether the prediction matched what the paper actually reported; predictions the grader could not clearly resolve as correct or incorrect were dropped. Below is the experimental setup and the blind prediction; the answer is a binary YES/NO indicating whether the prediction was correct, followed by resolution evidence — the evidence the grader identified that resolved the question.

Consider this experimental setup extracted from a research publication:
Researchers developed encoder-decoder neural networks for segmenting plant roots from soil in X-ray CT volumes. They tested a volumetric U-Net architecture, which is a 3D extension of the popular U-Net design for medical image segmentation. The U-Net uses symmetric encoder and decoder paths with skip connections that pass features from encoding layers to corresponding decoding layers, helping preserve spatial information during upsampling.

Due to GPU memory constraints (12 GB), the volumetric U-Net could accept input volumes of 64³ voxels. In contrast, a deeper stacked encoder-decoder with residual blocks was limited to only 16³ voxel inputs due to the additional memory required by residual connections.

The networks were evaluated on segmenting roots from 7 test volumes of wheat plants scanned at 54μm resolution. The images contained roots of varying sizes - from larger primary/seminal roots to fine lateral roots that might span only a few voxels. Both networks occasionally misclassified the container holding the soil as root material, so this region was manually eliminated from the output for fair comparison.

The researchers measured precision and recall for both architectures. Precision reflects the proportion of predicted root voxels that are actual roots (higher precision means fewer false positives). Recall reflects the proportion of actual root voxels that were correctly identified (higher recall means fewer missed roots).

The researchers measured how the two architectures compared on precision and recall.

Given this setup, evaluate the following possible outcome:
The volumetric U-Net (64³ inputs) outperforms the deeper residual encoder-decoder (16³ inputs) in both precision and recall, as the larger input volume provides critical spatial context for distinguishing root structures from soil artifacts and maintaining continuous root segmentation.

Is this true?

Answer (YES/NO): NO